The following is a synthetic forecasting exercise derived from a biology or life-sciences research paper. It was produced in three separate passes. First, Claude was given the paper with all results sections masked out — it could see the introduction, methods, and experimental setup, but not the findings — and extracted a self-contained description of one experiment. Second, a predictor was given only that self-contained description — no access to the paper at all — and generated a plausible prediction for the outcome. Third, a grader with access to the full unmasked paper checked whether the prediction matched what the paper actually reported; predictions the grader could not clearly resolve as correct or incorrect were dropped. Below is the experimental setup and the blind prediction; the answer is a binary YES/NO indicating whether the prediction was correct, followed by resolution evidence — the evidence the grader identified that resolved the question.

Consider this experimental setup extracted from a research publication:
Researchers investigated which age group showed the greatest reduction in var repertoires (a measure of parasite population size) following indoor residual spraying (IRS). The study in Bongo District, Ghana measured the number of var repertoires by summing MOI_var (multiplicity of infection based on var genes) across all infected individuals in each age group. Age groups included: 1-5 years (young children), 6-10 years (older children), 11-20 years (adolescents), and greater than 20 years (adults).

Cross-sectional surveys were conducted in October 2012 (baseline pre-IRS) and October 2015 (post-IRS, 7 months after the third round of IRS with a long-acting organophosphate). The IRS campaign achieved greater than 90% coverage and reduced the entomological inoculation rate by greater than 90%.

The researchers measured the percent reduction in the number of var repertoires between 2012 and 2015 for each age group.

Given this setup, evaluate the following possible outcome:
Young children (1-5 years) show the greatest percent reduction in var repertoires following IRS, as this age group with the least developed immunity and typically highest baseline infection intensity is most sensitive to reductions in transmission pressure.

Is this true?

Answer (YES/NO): YES